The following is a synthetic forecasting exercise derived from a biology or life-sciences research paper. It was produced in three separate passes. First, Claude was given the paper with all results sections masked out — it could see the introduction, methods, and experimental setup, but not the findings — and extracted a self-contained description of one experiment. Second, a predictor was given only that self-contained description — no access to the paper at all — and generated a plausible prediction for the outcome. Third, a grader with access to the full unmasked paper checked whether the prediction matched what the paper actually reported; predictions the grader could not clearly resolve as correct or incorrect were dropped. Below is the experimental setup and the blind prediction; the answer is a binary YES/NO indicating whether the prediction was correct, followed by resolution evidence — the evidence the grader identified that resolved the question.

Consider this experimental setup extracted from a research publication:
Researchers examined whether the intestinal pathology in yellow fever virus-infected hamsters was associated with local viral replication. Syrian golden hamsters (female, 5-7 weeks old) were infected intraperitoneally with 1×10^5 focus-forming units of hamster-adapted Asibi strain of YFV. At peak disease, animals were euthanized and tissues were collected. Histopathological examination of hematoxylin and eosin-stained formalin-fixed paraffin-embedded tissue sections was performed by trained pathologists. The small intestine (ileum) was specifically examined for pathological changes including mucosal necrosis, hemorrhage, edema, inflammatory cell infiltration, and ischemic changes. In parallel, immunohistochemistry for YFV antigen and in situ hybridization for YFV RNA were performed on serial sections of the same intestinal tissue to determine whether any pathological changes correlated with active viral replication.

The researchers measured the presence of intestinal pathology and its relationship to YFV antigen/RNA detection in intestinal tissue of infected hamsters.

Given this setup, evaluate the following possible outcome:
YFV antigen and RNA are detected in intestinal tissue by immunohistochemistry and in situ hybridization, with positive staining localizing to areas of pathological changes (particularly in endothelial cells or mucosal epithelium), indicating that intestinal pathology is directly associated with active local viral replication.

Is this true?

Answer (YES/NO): NO